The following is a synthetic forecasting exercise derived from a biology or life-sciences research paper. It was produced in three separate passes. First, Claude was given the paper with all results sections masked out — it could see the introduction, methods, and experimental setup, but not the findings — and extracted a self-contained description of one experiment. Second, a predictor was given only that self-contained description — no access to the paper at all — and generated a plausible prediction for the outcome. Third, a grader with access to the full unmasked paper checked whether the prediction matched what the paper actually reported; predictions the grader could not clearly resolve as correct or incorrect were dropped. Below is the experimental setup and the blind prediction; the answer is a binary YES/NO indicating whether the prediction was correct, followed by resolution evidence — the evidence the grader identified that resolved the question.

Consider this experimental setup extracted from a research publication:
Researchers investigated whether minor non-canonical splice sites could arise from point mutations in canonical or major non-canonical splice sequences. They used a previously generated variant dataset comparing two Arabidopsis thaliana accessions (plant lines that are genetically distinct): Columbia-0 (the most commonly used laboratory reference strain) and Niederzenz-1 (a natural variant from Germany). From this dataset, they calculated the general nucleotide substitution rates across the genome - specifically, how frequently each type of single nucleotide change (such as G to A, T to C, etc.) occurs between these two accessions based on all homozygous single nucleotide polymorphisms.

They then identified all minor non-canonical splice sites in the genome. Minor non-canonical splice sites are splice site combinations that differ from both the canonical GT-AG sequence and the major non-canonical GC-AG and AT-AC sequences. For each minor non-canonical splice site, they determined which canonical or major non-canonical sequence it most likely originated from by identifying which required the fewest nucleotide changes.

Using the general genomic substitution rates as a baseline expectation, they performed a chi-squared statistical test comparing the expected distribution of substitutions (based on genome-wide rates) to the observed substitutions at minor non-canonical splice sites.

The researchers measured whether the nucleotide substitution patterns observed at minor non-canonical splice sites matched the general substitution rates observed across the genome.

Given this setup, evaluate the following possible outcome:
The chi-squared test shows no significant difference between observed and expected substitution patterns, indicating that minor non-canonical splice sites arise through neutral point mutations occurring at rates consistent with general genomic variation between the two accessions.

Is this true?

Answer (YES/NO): NO